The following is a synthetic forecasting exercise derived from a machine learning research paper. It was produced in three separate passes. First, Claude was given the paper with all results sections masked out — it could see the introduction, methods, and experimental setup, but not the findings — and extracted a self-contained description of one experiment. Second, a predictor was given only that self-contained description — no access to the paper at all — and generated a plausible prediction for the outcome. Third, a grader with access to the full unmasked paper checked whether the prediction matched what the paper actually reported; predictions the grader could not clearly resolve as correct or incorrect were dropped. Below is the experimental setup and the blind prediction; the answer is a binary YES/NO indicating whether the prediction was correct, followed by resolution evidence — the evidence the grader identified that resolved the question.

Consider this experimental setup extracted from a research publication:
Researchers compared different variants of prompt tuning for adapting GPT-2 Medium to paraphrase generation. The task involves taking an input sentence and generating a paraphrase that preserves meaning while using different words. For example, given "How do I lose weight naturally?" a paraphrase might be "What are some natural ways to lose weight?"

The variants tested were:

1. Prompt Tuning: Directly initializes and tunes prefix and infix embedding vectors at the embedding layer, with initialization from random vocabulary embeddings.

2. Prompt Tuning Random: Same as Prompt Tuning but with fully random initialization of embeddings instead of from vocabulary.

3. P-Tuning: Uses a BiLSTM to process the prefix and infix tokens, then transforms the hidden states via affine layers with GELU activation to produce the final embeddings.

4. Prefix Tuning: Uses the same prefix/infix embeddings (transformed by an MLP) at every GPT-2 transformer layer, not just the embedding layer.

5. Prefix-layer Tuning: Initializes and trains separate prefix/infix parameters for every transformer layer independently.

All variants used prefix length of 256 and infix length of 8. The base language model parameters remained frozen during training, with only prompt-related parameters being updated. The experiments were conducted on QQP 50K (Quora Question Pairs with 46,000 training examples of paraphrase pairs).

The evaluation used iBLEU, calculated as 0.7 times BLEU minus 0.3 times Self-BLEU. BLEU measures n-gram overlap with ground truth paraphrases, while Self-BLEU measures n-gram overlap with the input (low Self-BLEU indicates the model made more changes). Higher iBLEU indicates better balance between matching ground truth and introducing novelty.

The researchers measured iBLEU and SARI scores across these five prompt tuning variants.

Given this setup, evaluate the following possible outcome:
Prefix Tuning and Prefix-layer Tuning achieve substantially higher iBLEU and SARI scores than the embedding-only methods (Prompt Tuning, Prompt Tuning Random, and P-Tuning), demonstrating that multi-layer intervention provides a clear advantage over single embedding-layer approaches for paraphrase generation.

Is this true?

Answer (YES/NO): NO